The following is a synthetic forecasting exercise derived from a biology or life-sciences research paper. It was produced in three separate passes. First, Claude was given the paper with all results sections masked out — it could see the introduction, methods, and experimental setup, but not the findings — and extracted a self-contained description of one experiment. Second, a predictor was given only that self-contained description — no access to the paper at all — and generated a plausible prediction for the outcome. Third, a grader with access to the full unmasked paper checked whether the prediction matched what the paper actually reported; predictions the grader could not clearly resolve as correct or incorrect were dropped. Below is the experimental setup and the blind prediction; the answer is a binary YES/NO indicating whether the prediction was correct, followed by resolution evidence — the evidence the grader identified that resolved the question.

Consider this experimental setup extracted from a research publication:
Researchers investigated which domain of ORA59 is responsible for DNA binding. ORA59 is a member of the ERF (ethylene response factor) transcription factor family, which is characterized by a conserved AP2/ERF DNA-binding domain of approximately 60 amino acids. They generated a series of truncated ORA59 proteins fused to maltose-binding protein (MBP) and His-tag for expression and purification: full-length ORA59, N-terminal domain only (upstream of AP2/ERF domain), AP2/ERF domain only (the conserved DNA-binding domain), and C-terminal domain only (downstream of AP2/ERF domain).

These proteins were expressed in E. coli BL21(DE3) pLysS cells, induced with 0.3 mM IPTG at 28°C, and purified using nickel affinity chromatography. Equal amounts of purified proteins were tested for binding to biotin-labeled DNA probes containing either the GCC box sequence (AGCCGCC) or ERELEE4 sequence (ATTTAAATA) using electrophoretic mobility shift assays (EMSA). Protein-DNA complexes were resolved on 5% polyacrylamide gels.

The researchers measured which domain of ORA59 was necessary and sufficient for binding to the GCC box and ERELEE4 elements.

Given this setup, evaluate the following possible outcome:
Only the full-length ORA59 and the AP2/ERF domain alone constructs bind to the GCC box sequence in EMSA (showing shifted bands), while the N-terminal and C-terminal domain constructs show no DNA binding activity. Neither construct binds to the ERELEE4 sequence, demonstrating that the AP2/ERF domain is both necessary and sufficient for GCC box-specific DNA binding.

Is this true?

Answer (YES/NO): NO